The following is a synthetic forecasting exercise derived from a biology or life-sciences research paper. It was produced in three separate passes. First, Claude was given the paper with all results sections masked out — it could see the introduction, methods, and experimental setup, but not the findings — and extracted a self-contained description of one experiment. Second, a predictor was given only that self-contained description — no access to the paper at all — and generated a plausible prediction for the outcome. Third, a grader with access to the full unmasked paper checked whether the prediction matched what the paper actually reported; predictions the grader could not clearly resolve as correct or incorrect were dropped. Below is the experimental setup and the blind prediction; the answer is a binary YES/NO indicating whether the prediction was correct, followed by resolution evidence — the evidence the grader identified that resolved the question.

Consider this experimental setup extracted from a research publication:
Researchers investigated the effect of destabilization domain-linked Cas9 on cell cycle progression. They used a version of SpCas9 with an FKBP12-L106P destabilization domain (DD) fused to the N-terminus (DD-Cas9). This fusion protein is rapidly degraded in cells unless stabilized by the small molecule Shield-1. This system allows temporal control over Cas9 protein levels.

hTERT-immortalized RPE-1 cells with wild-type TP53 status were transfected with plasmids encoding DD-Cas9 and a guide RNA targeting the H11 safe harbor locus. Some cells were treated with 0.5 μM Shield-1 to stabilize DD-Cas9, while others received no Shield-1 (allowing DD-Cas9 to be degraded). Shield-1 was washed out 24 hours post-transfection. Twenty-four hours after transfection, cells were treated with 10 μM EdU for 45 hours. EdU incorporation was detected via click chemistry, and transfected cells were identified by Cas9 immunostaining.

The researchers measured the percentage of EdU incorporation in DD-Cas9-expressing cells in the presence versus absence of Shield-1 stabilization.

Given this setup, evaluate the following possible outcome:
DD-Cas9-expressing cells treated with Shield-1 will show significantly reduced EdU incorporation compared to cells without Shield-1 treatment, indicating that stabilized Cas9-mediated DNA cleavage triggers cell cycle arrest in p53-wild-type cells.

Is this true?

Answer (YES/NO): YES